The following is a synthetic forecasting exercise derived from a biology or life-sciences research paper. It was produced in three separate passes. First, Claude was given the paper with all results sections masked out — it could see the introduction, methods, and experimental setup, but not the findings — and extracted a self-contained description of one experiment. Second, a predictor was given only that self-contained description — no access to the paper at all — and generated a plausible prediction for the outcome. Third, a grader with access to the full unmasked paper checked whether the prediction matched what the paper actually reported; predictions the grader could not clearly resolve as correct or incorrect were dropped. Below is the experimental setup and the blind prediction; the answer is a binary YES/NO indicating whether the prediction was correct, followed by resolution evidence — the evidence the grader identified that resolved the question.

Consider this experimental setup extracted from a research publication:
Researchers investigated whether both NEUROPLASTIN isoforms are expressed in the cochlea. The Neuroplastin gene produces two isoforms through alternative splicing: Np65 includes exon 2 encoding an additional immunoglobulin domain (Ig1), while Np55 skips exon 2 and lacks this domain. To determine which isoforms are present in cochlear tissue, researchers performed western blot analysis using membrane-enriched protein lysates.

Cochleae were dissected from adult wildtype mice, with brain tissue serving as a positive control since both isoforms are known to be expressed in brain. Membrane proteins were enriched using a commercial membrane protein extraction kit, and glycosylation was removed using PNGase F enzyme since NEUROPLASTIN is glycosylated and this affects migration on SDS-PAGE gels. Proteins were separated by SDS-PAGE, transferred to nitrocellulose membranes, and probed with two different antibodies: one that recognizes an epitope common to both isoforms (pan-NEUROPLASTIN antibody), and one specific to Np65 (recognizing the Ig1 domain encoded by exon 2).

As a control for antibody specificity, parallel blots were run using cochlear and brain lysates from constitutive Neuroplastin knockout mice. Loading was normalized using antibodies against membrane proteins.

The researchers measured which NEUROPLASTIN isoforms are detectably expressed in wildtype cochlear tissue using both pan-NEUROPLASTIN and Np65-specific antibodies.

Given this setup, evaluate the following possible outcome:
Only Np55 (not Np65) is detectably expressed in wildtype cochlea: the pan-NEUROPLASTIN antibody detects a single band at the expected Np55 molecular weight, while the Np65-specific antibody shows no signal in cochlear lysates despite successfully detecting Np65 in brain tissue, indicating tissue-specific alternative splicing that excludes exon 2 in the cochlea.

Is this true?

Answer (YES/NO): NO